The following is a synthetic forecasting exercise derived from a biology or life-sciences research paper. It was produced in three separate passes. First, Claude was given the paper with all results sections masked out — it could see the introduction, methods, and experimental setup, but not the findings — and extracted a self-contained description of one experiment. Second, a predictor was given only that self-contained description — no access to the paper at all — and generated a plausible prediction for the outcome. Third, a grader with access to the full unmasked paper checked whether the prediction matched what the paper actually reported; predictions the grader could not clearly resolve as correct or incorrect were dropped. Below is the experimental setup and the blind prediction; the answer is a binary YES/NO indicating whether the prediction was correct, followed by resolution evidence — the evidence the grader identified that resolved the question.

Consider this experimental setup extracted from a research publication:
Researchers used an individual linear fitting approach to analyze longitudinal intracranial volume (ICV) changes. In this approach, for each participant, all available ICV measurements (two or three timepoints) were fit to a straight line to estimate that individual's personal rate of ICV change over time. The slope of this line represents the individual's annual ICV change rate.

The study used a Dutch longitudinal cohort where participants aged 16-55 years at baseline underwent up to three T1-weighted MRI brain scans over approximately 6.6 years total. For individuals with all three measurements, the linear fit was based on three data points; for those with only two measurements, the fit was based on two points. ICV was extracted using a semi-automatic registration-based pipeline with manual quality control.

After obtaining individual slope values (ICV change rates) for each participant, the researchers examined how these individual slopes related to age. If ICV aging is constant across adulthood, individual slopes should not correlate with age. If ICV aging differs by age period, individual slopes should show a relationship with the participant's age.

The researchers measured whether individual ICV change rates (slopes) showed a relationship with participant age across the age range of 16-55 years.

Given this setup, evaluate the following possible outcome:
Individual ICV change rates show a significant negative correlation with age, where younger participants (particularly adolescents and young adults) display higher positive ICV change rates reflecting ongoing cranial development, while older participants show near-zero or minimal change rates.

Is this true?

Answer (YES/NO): NO